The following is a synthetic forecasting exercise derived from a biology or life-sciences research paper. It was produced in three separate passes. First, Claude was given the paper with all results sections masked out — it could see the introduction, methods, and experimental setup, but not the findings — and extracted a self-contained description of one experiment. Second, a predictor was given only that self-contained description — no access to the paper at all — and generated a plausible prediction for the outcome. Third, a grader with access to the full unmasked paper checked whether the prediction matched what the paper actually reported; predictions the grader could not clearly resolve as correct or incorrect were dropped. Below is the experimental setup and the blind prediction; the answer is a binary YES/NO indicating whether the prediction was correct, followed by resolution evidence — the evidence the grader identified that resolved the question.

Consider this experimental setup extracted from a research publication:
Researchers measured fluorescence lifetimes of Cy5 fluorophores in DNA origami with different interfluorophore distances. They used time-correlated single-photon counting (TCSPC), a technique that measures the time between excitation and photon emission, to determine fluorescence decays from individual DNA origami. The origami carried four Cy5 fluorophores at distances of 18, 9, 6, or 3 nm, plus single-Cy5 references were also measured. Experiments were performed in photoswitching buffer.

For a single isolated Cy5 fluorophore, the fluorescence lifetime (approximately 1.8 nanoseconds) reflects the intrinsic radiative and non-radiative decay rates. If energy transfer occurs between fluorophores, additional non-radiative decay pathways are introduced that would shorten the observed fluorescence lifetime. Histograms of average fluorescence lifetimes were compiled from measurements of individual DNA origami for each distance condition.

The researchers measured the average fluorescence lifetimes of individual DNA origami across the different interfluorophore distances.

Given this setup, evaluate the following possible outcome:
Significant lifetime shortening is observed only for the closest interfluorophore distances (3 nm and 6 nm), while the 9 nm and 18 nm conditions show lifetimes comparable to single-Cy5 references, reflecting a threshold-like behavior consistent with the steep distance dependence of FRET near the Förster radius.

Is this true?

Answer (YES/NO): YES